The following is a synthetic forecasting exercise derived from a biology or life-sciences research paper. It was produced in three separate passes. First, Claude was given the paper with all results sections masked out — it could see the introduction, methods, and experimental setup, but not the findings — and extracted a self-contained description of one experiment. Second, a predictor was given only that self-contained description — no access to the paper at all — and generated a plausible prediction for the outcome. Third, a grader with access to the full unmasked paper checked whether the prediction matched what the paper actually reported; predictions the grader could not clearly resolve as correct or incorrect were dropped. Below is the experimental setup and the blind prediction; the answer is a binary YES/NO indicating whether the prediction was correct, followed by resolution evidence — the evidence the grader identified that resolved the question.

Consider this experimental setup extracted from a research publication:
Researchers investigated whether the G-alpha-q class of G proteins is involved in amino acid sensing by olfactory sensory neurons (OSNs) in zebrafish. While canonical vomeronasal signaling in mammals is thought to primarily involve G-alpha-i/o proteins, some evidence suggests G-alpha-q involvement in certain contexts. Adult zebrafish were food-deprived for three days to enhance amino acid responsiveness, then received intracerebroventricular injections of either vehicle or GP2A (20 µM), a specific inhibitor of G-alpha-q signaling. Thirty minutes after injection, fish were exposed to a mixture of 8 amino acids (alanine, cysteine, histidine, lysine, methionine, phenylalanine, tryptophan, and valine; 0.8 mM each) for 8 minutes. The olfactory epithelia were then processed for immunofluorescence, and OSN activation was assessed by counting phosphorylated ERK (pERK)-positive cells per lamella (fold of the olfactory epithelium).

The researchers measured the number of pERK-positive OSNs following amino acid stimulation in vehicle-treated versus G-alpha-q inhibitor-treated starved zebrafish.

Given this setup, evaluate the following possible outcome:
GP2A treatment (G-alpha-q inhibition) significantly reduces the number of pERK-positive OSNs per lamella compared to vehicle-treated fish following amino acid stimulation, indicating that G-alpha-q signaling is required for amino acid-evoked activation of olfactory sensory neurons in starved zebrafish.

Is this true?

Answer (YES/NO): YES